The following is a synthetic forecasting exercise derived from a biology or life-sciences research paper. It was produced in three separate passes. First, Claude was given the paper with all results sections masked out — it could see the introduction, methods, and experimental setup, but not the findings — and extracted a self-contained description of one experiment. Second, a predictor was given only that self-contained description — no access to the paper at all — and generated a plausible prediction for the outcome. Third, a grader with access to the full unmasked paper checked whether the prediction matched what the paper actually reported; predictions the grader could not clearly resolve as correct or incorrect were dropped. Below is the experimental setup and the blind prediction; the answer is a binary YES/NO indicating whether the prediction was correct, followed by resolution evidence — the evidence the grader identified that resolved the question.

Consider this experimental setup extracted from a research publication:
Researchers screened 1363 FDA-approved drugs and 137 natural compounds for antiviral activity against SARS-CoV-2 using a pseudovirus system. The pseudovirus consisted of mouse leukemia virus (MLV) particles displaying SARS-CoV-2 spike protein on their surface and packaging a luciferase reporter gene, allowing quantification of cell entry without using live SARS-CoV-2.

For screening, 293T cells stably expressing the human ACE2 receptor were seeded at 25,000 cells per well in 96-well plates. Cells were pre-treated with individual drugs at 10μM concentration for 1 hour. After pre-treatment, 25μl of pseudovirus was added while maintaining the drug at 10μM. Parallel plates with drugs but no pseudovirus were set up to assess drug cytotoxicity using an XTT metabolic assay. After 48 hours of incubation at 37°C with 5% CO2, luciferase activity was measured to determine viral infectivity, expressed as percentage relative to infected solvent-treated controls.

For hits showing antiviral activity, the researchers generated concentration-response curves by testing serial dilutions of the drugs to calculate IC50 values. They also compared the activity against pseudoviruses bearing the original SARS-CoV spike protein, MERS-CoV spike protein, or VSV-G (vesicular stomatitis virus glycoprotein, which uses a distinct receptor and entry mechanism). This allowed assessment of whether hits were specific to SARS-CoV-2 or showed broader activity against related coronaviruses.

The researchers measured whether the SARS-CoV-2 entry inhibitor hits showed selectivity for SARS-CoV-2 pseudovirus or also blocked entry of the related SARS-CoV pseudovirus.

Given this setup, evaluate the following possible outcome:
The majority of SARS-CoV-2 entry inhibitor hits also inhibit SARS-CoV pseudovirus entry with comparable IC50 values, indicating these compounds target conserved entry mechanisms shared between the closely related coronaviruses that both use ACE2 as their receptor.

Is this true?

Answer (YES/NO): YES